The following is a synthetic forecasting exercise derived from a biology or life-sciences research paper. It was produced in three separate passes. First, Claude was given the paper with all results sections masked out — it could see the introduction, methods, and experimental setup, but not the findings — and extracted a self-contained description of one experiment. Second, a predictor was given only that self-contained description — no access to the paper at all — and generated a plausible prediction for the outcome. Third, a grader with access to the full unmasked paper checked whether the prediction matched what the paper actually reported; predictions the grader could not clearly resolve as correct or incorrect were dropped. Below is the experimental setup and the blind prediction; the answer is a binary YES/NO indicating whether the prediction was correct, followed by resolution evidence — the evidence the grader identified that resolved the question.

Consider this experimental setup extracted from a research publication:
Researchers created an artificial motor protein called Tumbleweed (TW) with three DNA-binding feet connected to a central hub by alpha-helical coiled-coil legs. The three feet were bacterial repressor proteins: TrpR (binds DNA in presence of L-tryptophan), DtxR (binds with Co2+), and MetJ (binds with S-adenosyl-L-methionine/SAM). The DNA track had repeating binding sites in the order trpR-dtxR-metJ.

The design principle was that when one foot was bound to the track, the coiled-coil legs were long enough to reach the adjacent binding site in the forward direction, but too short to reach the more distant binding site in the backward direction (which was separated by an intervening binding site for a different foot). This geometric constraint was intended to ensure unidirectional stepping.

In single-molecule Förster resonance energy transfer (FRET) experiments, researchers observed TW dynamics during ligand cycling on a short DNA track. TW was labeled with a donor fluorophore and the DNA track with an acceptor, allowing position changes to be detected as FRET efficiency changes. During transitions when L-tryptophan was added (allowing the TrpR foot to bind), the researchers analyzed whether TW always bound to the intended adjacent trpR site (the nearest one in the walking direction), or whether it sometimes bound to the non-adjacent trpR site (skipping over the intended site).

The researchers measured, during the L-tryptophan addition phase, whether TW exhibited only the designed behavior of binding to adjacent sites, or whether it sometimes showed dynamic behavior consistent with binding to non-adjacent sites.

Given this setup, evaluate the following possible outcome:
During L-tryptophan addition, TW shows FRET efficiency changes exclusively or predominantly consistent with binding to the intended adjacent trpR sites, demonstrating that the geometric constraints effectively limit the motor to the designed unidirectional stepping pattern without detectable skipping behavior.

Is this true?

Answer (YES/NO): NO